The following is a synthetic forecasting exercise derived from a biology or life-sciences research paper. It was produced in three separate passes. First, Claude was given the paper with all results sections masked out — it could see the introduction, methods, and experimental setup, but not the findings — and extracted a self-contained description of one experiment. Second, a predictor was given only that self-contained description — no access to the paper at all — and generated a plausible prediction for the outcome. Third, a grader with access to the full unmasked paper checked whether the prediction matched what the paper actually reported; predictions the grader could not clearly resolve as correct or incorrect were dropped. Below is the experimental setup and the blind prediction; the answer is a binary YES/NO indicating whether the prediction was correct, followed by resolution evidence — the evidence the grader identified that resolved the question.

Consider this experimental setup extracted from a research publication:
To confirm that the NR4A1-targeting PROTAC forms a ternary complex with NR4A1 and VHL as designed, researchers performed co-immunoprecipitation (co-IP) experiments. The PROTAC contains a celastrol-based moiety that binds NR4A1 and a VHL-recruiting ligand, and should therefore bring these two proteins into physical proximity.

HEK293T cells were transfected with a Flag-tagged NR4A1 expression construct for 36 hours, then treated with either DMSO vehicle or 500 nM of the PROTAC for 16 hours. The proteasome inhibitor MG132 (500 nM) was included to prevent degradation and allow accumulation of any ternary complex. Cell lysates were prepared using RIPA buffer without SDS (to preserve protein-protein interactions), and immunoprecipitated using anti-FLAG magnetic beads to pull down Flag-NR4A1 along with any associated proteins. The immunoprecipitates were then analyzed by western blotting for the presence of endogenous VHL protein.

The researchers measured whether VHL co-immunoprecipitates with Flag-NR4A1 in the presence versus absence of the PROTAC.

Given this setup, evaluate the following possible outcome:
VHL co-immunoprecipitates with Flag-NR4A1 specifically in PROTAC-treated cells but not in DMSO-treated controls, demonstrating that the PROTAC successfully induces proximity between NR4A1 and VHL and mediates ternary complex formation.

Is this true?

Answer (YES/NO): YES